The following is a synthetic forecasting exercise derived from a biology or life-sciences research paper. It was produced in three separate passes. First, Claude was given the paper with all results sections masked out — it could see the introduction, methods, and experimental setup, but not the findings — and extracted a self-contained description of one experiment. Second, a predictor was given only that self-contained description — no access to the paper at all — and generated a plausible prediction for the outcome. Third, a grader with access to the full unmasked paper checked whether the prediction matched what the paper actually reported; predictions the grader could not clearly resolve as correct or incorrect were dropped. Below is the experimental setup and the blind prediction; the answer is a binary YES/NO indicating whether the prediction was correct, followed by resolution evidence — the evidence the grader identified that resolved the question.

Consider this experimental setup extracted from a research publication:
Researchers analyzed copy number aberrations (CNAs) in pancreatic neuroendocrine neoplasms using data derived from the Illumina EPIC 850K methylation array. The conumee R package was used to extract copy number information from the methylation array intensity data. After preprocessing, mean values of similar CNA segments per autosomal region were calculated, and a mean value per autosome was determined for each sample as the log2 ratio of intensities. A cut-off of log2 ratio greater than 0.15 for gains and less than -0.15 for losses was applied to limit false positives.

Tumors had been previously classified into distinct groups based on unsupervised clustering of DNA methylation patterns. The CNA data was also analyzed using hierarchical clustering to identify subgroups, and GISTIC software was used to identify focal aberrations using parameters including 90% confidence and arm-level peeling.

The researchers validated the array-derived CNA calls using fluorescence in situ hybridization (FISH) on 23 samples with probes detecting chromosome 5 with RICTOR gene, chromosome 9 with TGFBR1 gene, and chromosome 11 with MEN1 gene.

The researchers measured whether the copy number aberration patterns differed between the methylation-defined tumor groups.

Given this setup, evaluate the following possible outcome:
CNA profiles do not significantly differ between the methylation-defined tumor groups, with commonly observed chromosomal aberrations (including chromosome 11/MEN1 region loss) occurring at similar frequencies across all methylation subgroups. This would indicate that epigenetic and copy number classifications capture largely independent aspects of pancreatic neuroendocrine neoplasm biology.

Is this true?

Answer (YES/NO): NO